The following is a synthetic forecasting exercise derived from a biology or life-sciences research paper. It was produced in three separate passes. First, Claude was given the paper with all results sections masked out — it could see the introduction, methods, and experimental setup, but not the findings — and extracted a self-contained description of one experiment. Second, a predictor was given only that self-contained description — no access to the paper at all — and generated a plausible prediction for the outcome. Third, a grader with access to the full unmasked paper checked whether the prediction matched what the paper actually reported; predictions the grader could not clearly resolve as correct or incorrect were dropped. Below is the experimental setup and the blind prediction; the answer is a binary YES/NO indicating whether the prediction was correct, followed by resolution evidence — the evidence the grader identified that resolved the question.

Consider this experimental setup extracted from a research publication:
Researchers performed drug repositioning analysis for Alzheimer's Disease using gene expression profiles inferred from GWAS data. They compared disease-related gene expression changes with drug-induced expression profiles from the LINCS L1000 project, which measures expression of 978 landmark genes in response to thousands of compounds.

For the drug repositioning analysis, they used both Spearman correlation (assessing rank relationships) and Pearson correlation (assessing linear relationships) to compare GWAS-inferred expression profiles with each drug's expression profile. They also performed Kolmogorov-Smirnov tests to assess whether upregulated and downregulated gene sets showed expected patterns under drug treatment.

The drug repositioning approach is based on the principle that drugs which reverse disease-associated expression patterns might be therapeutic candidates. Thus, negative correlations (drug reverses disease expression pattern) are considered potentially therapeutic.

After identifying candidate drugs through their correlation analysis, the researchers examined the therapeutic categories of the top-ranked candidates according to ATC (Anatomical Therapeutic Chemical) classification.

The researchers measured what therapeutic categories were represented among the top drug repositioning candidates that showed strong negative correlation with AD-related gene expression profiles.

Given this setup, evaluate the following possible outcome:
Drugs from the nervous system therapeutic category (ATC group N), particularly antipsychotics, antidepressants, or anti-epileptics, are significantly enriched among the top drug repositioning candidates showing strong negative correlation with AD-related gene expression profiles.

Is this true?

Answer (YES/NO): YES